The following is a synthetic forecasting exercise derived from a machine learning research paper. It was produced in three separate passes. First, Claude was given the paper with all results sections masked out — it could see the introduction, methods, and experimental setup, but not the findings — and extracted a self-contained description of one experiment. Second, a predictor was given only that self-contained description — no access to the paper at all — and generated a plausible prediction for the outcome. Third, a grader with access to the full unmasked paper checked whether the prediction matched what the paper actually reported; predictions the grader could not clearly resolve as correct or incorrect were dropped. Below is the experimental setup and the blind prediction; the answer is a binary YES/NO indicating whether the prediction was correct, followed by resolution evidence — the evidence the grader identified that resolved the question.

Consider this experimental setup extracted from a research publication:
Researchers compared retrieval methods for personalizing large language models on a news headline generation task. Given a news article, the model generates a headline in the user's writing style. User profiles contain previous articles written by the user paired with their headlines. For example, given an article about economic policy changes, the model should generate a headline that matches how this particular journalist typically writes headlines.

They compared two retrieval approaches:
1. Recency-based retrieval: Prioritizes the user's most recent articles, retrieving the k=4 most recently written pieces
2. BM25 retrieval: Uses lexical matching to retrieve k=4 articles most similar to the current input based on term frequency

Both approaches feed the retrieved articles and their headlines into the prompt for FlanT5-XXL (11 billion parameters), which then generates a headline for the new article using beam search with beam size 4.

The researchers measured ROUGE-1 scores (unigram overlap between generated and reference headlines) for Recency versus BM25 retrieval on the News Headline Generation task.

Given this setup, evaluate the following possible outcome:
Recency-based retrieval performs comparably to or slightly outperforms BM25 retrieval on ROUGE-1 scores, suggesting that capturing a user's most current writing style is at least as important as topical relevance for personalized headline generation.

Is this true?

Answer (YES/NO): YES